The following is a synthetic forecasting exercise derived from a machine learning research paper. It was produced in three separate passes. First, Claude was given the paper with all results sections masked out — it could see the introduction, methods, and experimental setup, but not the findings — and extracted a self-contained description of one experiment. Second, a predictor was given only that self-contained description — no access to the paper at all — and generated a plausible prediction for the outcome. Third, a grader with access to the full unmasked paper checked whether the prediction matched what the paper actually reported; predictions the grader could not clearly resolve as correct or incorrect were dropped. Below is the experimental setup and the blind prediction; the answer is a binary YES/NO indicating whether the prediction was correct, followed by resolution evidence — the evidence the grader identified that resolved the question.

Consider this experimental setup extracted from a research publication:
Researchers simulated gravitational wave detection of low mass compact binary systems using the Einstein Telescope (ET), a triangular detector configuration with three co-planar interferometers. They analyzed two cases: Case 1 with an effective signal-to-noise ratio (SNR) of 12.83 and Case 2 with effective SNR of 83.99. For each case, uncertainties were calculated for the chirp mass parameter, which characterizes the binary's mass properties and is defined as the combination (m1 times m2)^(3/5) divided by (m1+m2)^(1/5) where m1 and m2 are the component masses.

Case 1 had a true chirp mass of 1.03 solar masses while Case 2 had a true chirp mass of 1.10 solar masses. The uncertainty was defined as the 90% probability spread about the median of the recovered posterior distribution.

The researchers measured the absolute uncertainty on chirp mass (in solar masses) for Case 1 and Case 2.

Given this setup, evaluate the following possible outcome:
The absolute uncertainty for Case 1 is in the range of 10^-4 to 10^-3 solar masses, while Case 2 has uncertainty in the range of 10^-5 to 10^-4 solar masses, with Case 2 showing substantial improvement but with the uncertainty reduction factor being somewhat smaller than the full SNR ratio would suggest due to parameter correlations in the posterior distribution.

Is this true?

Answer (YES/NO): NO